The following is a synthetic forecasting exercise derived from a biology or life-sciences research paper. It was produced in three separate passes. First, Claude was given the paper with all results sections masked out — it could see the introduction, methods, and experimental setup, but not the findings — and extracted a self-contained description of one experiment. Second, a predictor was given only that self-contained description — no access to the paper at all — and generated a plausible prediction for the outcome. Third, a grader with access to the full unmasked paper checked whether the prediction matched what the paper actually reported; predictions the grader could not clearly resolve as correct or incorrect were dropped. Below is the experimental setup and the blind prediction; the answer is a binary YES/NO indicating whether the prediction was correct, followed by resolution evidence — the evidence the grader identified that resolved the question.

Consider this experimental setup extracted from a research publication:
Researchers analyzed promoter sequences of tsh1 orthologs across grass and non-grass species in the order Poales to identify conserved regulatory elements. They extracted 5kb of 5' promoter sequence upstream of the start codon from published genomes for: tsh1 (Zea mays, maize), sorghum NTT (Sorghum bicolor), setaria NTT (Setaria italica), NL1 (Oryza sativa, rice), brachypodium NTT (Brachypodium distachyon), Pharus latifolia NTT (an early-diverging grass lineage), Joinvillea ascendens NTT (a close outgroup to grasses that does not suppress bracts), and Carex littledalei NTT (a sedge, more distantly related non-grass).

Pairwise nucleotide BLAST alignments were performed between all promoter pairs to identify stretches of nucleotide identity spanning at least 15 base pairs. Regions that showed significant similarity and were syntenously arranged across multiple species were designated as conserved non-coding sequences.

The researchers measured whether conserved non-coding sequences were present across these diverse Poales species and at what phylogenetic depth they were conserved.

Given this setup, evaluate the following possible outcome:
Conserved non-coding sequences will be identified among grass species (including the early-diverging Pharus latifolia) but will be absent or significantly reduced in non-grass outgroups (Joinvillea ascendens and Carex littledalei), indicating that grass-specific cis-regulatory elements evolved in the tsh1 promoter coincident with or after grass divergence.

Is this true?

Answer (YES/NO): NO